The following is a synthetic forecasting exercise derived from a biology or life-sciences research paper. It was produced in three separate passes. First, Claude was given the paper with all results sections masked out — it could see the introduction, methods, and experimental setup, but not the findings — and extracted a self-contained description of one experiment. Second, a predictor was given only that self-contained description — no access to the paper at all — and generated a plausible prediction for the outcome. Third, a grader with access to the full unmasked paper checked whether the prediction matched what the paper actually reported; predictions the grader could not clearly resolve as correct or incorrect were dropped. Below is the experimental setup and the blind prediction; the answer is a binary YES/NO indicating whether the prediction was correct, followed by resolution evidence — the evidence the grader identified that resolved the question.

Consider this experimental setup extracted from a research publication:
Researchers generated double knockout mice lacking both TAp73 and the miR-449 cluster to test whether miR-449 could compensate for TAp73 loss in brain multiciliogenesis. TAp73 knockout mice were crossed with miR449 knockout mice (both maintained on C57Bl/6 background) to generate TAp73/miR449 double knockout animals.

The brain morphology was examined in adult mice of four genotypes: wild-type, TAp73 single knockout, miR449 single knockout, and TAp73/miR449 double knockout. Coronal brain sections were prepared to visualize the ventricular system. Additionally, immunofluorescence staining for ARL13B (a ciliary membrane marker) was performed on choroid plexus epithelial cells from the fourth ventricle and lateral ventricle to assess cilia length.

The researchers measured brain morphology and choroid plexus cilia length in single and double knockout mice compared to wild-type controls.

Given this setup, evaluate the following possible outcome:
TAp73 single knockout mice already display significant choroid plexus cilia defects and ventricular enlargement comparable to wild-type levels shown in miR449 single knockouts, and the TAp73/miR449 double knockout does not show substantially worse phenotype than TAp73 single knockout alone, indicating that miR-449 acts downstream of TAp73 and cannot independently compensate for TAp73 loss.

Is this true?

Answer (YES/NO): NO